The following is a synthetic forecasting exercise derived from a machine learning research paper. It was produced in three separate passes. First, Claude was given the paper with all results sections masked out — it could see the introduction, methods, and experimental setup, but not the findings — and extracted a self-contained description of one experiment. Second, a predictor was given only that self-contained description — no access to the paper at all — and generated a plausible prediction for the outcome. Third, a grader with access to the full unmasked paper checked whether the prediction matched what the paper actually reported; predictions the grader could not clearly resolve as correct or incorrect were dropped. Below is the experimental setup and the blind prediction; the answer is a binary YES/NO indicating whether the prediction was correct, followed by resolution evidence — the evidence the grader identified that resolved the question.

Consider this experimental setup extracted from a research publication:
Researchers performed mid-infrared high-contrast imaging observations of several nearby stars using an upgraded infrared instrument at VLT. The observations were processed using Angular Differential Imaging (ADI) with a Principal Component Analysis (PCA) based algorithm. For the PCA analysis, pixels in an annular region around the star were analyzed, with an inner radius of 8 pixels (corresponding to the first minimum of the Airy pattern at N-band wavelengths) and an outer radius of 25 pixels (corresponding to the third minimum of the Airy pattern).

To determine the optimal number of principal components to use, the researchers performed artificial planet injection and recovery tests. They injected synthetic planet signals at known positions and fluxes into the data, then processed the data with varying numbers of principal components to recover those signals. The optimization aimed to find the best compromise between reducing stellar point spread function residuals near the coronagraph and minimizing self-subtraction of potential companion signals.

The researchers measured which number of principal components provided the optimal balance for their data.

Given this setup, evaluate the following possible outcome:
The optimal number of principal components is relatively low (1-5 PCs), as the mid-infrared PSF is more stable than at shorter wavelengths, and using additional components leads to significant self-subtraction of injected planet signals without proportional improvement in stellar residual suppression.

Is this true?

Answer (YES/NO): NO